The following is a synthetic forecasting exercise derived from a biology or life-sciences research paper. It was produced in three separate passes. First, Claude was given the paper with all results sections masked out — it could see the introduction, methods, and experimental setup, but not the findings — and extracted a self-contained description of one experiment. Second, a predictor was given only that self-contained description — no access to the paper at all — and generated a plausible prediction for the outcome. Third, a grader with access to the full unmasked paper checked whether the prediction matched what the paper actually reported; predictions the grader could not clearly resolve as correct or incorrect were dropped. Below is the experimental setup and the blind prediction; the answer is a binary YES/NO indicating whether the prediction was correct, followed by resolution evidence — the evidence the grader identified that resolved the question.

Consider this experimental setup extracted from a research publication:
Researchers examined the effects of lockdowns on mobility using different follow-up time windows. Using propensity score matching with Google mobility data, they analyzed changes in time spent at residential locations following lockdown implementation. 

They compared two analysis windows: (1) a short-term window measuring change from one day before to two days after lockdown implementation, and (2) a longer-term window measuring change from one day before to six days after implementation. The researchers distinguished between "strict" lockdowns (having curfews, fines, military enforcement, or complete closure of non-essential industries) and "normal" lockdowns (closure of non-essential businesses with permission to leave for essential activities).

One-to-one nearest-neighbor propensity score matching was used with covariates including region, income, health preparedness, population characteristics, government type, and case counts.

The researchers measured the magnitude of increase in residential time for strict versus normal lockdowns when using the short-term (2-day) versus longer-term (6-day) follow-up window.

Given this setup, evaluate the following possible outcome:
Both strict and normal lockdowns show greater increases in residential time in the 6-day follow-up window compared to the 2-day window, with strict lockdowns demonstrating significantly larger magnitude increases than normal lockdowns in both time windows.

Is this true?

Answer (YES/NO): YES